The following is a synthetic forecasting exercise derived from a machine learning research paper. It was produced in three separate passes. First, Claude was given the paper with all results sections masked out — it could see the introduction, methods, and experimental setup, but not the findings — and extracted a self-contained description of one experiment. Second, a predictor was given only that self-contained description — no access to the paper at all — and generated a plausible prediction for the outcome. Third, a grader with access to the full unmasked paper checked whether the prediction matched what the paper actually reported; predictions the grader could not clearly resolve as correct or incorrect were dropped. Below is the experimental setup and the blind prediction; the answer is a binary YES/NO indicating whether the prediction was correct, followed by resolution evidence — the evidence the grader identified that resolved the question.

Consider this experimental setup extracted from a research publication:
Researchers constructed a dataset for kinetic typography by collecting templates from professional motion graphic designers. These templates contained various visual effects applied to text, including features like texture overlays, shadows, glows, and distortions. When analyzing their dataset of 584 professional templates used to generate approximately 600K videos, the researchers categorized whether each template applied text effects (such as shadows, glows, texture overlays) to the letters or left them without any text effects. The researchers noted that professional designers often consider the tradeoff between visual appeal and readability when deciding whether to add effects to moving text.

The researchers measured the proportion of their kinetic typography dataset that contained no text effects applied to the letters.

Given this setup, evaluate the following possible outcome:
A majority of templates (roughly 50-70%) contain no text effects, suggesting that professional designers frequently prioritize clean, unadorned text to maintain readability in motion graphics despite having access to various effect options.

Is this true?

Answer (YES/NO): YES